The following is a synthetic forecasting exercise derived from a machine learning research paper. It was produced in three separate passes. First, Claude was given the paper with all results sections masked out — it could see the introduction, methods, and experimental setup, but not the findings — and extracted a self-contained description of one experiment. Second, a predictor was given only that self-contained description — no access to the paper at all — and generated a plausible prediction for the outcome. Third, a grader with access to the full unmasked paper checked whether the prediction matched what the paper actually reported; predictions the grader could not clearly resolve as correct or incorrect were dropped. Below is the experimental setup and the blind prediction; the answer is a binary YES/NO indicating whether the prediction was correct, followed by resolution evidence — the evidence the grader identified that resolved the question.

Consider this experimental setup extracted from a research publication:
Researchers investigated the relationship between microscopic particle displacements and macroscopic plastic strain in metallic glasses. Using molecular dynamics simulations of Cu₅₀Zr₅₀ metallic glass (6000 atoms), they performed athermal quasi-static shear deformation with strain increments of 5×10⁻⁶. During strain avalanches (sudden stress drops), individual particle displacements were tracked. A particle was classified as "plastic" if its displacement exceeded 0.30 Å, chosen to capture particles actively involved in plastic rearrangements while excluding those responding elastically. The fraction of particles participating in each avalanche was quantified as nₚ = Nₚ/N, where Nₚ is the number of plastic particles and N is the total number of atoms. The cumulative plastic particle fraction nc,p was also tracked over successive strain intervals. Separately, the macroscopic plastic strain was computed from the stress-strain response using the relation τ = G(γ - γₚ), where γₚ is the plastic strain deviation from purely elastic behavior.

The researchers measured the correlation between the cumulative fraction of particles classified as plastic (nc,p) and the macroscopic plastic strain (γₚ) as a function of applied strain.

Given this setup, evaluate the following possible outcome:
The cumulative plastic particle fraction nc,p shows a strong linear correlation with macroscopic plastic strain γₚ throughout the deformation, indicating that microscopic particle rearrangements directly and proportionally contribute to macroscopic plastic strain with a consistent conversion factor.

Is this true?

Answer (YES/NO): NO